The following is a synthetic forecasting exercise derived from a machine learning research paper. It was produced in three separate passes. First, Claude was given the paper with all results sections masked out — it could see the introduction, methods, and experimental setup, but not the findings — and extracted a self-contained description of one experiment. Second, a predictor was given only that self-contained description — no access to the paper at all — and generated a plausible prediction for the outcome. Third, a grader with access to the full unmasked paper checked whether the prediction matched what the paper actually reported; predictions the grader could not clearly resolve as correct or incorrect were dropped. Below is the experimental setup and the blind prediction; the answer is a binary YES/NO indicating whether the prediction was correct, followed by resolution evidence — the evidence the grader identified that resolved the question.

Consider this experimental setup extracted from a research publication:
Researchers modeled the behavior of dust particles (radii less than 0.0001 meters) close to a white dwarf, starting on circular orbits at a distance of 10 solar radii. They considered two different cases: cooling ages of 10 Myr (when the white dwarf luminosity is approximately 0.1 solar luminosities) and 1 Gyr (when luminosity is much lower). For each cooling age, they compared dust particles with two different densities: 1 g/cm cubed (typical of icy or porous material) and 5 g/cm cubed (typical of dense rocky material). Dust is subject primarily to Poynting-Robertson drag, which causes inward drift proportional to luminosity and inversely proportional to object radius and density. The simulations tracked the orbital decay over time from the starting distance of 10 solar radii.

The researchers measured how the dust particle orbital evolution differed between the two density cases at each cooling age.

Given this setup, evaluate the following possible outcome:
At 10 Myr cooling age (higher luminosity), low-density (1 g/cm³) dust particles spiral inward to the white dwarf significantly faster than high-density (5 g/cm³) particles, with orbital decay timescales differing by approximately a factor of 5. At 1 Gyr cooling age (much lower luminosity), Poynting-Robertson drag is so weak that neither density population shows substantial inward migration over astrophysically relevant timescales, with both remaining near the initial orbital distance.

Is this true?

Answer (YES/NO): NO